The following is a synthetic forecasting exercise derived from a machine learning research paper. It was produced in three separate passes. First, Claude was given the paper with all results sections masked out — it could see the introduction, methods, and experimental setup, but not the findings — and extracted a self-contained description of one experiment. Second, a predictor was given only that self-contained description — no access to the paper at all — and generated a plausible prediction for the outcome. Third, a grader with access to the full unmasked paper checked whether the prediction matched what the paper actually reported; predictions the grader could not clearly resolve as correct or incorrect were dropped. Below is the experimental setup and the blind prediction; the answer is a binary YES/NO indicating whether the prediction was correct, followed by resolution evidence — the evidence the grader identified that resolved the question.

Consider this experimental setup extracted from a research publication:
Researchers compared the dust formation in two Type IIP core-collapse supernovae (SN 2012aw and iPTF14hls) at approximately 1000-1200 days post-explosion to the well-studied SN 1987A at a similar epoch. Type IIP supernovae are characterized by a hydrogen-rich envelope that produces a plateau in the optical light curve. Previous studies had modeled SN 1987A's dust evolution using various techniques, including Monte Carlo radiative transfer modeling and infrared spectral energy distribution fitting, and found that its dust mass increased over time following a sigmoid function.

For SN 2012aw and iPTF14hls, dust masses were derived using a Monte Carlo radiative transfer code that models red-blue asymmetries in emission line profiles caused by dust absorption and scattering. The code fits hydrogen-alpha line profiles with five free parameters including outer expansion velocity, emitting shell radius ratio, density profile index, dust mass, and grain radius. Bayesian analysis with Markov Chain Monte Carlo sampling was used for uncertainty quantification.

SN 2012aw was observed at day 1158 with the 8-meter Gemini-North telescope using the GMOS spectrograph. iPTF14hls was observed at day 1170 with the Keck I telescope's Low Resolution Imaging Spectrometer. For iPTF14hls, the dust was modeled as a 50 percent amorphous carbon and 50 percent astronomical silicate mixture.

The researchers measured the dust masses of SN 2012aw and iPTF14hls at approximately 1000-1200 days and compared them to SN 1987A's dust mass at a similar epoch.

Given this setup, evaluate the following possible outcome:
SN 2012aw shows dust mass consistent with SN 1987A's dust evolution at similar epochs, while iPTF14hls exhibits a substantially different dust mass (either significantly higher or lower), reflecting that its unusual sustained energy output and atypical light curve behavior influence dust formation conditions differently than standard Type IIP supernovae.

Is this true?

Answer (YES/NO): NO